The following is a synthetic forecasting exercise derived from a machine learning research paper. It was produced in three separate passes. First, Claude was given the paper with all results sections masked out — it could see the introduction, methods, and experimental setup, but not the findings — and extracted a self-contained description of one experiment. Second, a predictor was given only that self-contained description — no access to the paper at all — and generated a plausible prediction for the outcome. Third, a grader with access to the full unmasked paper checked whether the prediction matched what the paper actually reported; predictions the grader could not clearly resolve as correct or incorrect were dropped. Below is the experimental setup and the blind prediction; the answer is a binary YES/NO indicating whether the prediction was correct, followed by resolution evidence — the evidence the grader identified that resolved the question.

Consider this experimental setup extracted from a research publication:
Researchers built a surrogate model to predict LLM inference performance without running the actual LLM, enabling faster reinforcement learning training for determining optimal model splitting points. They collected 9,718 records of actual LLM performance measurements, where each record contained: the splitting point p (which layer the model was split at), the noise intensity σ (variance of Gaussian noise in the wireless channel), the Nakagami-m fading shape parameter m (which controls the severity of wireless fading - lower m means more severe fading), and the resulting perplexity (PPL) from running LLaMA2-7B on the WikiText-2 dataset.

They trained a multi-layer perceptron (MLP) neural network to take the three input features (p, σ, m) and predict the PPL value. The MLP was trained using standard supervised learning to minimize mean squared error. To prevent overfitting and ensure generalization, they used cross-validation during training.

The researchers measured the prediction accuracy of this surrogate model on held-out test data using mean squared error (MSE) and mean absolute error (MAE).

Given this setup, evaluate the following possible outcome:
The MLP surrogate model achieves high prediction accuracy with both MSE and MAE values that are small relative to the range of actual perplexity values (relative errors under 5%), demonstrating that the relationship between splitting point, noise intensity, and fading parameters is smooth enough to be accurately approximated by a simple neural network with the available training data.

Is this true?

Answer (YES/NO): YES